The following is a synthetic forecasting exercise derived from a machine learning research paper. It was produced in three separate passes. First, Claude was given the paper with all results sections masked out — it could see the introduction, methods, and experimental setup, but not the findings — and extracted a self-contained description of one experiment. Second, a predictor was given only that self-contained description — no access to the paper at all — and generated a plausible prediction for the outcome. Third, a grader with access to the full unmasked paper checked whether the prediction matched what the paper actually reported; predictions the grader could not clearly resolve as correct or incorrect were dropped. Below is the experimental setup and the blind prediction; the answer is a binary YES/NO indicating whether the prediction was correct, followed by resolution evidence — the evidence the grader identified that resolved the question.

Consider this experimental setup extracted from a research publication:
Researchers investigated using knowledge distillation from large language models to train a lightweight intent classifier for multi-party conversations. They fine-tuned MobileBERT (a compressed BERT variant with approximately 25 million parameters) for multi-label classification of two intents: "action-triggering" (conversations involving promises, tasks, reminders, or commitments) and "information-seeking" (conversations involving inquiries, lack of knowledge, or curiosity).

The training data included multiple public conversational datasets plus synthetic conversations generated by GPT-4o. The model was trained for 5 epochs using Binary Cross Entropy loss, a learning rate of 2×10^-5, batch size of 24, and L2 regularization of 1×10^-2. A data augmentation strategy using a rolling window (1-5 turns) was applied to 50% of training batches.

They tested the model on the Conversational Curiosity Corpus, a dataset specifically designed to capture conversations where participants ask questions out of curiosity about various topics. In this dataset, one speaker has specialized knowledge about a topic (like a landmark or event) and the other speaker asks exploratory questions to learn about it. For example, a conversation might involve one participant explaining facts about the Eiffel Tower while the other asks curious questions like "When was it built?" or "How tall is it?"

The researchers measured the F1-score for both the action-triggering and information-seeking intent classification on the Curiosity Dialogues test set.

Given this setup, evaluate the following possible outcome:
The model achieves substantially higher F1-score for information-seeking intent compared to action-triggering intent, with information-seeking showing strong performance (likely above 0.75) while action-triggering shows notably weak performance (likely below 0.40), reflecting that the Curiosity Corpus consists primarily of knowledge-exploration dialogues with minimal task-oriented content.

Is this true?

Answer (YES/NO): NO